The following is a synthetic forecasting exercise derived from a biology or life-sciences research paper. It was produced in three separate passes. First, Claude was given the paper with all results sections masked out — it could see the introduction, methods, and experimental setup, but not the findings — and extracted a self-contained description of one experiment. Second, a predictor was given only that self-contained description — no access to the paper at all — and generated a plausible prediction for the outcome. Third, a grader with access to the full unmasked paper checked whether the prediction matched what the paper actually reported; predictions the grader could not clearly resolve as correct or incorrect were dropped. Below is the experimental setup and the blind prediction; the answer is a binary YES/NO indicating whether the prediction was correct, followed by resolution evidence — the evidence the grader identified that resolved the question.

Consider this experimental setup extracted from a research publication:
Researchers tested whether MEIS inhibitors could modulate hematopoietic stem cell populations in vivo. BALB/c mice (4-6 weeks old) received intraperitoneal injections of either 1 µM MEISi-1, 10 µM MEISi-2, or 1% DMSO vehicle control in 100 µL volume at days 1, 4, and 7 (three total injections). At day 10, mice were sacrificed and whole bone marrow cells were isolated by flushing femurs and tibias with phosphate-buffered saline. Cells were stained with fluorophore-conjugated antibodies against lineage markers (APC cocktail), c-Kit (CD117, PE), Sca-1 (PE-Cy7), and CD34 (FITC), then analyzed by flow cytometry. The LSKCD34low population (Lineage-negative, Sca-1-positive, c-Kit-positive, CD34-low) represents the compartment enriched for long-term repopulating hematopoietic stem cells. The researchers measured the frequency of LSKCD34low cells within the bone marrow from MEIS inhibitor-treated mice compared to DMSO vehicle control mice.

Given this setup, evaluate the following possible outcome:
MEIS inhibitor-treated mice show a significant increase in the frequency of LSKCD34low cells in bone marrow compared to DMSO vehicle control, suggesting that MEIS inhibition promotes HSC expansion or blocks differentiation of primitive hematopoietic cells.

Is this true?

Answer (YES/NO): YES